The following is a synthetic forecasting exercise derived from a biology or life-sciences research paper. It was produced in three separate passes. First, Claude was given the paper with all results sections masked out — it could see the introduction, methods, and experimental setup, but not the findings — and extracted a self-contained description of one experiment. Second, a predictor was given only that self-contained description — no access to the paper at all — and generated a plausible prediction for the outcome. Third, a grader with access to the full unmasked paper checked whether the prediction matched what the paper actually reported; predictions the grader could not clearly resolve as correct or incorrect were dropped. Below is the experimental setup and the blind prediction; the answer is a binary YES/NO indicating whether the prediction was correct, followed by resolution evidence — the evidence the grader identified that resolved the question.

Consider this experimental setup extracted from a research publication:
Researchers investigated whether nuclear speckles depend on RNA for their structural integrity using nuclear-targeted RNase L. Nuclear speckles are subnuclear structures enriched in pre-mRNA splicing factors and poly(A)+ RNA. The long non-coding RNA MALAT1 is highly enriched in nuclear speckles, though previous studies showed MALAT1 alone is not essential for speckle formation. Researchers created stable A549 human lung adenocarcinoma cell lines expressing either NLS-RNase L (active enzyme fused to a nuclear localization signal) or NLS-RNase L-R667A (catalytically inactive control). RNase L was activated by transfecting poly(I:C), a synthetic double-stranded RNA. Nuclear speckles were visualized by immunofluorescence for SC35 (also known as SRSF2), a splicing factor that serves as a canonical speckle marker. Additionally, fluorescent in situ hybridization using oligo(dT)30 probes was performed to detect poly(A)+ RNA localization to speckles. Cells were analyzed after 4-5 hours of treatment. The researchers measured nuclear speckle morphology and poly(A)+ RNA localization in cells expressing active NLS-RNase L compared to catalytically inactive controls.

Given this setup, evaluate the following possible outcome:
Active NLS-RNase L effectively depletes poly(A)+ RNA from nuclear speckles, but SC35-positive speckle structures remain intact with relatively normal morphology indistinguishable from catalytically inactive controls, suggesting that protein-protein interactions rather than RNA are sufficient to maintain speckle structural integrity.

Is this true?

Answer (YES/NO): NO